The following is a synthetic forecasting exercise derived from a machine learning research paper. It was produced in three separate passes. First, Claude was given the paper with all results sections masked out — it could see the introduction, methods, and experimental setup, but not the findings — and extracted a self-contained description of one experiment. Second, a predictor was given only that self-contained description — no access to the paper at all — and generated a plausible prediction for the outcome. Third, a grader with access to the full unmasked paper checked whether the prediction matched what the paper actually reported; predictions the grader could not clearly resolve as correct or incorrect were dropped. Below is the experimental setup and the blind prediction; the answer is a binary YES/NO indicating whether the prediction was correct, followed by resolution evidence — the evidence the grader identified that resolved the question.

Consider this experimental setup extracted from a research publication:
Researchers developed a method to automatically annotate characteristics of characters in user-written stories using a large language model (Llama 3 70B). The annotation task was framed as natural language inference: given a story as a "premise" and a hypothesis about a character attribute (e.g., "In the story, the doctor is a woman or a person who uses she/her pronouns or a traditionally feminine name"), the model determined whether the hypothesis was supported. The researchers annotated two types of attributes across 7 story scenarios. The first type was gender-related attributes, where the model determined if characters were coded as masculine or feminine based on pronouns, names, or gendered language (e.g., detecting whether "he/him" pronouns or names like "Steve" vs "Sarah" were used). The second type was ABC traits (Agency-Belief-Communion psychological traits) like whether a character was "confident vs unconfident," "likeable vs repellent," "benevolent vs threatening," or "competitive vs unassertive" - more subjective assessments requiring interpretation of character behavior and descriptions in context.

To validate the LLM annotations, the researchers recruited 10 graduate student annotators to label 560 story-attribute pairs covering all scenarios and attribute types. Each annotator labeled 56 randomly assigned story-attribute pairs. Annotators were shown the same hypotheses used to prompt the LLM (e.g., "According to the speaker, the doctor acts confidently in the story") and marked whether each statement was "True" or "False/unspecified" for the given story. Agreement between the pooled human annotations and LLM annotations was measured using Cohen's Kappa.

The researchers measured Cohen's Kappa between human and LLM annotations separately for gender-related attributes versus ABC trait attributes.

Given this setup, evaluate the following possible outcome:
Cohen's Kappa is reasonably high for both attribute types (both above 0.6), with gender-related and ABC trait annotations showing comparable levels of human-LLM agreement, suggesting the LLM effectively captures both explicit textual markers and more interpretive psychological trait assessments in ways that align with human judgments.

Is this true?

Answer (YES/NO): YES